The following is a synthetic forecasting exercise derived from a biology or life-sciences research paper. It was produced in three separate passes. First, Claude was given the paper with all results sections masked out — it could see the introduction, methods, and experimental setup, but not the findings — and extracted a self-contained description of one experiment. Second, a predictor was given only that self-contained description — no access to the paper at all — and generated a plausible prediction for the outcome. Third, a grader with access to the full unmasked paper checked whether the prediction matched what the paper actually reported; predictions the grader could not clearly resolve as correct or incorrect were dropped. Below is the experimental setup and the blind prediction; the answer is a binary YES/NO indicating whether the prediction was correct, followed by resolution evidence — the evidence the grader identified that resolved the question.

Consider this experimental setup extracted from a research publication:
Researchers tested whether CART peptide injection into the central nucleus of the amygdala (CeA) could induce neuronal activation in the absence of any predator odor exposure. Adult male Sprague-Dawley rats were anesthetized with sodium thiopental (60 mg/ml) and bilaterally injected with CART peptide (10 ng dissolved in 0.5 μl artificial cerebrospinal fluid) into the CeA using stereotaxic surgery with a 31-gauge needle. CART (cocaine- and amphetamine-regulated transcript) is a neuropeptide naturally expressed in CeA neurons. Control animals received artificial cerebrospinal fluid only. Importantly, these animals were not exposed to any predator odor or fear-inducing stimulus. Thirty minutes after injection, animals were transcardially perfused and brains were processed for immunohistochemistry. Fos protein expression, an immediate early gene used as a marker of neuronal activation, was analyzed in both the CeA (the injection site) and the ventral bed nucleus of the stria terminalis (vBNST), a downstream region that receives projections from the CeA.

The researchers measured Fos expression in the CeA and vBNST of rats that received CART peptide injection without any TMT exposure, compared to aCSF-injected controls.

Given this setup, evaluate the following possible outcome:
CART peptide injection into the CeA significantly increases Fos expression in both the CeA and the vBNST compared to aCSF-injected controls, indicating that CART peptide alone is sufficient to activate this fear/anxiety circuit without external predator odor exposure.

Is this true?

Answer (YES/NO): YES